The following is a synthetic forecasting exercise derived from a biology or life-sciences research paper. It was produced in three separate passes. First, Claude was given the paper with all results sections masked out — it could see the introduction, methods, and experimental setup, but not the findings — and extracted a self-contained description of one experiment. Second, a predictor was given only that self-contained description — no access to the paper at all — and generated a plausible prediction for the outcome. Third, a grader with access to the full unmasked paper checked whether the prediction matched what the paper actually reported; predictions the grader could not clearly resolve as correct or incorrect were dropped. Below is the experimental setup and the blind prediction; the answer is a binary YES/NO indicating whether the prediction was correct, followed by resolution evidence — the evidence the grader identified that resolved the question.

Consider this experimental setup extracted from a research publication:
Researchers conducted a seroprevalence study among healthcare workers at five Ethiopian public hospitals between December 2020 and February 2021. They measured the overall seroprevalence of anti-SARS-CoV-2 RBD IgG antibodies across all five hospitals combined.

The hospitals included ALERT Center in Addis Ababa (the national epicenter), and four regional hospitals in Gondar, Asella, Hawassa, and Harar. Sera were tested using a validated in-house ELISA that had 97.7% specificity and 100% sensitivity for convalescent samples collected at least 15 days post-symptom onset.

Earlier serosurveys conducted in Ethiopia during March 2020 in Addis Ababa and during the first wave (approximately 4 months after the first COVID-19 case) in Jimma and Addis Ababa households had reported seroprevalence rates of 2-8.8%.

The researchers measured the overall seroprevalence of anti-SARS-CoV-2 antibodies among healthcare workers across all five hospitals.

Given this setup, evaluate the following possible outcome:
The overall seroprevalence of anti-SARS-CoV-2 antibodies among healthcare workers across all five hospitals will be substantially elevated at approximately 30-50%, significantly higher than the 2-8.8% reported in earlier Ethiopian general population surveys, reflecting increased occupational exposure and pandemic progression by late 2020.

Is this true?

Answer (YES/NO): YES